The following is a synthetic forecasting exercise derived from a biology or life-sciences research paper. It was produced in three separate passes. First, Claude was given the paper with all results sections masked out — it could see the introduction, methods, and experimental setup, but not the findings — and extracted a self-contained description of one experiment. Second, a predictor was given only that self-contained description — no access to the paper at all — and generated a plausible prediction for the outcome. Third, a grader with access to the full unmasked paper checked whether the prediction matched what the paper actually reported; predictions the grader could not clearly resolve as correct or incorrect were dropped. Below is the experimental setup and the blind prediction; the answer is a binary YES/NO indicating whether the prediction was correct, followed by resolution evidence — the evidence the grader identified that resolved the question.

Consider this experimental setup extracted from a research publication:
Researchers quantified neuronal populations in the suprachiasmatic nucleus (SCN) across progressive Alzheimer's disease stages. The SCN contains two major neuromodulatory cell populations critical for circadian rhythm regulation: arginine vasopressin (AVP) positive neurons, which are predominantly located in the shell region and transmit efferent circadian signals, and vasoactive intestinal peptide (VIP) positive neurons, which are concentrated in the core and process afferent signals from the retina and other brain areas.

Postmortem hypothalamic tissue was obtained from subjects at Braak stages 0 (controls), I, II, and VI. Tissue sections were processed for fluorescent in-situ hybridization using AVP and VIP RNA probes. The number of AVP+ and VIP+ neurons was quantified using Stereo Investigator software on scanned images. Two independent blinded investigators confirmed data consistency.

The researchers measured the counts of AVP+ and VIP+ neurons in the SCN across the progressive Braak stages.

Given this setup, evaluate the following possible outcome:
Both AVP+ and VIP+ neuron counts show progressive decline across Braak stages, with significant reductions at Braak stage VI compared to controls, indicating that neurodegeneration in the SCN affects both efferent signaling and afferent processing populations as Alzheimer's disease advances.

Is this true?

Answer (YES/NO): YES